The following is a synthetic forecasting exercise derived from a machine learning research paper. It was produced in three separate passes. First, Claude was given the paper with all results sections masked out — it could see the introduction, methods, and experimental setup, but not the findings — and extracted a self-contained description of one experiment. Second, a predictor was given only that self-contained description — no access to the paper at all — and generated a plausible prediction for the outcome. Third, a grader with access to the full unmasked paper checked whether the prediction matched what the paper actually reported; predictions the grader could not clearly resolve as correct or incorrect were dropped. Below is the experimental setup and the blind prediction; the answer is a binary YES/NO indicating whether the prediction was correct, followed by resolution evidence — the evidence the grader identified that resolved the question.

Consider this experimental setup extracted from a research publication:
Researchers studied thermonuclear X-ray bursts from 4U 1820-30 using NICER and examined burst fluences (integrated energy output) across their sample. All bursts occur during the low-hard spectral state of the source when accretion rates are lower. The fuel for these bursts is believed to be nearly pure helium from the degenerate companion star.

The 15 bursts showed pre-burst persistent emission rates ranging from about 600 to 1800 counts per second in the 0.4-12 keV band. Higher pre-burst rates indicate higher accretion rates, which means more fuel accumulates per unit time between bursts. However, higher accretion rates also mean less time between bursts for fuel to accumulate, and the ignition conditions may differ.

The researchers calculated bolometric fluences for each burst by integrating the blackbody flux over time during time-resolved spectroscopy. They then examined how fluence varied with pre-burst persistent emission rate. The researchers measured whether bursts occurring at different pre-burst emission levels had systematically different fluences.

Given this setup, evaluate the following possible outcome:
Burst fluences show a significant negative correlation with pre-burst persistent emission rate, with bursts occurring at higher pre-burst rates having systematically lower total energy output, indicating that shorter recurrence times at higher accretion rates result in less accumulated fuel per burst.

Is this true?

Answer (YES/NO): NO